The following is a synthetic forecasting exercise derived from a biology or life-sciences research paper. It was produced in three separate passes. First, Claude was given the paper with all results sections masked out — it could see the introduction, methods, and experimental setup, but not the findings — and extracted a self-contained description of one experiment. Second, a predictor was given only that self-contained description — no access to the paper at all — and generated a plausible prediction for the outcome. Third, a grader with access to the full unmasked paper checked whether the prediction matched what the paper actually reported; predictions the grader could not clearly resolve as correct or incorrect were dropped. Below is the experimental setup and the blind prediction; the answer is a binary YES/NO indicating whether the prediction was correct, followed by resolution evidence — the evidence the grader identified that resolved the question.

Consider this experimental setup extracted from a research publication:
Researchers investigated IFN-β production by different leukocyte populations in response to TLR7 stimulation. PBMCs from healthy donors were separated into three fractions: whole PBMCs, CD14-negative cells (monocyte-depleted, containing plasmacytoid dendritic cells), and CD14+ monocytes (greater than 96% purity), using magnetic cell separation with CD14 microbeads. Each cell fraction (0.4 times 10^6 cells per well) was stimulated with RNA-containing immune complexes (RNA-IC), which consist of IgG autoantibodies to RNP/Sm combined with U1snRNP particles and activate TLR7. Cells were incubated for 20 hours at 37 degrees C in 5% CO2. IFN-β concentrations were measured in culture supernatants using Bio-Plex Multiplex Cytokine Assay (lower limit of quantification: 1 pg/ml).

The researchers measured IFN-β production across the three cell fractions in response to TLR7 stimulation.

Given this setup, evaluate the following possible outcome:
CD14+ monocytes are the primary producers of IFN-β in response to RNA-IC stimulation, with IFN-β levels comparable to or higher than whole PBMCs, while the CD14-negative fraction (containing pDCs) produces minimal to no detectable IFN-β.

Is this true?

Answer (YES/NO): NO